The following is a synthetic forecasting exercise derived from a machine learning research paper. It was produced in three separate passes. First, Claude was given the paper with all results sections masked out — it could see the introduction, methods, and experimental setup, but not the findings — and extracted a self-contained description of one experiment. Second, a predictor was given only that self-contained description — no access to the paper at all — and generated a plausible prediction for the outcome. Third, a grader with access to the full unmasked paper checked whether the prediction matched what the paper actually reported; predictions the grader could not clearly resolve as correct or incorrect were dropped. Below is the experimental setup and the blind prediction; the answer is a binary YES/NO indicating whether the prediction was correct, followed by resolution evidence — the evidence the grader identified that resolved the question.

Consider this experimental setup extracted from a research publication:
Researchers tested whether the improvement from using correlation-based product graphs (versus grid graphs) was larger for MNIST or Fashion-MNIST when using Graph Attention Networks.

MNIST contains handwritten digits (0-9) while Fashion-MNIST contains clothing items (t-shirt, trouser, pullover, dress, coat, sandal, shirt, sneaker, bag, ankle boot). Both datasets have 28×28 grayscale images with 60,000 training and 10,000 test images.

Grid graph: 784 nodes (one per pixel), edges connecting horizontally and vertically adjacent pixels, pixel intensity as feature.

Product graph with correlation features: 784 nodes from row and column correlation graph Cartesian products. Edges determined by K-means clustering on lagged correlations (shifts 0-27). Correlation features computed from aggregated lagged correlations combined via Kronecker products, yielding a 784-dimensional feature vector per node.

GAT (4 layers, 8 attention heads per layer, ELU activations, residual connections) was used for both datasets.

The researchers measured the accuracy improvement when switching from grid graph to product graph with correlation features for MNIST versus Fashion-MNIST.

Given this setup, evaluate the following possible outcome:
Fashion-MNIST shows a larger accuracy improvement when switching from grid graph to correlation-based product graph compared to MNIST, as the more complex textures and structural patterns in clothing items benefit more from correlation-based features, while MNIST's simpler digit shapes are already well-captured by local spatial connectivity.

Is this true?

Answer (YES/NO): NO